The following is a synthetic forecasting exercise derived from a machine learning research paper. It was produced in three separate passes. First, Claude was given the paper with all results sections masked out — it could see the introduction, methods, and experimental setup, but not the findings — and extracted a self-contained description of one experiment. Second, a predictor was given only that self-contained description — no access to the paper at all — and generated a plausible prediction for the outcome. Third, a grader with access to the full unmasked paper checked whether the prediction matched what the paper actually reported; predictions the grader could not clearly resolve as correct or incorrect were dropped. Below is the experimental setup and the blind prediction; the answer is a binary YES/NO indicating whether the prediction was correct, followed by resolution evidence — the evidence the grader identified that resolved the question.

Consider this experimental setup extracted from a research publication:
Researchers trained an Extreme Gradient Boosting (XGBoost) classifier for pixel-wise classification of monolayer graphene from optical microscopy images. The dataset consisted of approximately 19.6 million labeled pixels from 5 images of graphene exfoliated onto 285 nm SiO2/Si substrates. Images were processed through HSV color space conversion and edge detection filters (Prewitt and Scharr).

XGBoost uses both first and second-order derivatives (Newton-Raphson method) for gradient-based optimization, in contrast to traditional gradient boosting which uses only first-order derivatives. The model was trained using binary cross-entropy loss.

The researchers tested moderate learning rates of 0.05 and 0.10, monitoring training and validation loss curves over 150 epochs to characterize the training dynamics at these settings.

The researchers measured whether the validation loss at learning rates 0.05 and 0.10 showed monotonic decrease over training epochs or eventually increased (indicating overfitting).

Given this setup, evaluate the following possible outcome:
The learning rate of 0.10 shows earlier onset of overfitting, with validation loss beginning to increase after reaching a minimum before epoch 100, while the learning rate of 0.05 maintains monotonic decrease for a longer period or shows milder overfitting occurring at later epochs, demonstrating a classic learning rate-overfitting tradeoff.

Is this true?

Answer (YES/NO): NO